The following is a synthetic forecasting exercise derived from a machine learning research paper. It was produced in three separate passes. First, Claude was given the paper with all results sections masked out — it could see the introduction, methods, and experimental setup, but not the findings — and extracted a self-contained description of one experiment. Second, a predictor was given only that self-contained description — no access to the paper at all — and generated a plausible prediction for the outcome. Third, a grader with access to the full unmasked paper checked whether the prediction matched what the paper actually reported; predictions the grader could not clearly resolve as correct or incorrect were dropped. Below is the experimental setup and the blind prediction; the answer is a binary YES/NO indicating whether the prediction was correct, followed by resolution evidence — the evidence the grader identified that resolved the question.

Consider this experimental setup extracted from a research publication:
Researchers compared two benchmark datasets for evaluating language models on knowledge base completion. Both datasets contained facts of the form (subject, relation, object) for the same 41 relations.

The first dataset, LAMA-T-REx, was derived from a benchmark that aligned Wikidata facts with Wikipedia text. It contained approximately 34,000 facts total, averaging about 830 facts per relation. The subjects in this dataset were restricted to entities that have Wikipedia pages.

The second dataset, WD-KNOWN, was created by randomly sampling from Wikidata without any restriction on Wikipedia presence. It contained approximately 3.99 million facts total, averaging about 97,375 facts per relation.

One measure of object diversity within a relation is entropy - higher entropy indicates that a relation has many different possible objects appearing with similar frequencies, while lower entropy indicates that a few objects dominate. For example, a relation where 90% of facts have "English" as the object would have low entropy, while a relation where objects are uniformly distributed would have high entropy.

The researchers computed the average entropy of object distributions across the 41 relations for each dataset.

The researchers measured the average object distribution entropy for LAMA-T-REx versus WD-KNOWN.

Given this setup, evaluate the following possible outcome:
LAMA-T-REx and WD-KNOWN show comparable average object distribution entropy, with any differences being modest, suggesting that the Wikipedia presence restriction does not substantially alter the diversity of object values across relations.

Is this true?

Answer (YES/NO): NO